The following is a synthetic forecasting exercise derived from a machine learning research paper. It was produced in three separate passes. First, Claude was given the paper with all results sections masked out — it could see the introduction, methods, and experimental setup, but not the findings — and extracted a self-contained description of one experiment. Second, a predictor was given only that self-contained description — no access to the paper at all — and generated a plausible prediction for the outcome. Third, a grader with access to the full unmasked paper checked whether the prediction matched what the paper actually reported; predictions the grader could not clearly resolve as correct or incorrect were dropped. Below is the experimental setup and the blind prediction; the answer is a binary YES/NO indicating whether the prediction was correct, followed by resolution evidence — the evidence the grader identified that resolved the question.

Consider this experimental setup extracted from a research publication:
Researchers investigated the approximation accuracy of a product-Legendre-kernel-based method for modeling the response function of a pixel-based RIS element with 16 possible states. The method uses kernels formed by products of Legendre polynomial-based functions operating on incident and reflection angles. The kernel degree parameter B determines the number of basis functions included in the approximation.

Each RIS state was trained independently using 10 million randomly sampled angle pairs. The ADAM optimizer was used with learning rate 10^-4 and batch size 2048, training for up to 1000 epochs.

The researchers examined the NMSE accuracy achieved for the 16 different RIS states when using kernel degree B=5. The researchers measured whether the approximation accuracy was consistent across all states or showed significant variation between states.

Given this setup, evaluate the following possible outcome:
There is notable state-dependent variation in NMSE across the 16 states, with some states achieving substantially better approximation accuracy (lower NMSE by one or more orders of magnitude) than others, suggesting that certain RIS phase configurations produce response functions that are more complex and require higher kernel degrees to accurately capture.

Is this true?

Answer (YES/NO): YES